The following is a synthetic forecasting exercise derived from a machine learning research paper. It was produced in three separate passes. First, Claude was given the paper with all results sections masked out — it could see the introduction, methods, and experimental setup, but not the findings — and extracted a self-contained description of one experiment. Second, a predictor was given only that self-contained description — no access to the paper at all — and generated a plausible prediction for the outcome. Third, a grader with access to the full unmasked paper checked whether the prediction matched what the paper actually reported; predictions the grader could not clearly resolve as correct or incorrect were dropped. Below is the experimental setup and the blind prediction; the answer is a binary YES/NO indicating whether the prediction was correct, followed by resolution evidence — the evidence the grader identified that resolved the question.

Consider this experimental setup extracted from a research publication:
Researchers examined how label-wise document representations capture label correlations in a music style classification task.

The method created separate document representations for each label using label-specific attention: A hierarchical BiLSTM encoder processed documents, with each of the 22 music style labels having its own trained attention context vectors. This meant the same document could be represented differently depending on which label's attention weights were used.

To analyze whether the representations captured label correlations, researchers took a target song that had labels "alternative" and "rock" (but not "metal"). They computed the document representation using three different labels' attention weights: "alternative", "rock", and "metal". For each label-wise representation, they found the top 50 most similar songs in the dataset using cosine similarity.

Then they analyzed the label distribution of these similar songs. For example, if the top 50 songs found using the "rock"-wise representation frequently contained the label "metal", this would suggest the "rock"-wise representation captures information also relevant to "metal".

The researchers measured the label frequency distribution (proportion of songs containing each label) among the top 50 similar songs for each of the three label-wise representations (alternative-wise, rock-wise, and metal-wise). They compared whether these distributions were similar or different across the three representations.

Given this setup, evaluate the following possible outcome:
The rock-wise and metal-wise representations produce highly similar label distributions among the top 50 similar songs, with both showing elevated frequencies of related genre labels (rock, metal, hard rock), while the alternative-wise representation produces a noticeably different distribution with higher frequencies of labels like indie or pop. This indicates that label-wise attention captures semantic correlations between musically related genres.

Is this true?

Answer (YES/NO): NO